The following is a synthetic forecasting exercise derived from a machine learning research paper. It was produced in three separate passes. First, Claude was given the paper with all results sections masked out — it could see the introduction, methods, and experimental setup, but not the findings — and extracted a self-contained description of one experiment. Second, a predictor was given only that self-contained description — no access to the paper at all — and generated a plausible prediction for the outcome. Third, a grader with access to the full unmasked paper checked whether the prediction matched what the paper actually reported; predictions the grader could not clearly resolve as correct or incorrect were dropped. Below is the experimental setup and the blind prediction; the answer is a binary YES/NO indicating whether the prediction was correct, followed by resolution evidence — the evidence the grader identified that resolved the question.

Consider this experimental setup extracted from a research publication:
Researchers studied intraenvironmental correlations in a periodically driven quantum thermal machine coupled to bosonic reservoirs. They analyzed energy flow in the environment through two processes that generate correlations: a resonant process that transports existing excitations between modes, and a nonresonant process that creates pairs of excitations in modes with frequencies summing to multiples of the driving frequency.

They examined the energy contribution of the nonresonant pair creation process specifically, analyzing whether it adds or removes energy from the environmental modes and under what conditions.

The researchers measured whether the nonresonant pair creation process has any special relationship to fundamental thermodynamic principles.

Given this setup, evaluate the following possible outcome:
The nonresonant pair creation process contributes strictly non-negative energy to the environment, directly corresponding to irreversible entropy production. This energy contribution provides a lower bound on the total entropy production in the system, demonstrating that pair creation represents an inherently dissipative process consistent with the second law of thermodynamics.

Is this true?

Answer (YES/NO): NO